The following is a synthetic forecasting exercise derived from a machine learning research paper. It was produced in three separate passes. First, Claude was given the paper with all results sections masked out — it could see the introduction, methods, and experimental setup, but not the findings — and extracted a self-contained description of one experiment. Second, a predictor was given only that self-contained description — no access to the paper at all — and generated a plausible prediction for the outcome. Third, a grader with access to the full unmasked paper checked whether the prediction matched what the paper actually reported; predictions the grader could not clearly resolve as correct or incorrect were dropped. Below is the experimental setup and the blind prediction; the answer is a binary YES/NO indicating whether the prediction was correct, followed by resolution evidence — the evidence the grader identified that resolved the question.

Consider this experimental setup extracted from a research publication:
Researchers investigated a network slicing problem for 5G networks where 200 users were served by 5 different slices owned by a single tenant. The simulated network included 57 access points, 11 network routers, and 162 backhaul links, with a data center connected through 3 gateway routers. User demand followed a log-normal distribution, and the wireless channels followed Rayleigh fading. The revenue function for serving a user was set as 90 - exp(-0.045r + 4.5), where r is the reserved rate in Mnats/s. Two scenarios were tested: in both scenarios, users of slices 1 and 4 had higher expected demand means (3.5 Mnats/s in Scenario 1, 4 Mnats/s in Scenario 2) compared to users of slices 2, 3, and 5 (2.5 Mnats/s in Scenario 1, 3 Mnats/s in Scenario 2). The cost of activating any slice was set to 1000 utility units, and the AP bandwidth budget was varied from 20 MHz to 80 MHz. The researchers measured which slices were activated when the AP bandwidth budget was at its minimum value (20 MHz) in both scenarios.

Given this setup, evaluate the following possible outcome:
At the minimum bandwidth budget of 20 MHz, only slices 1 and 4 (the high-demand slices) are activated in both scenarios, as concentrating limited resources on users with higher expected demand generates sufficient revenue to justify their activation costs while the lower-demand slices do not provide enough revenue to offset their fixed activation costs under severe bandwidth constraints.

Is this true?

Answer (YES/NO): YES